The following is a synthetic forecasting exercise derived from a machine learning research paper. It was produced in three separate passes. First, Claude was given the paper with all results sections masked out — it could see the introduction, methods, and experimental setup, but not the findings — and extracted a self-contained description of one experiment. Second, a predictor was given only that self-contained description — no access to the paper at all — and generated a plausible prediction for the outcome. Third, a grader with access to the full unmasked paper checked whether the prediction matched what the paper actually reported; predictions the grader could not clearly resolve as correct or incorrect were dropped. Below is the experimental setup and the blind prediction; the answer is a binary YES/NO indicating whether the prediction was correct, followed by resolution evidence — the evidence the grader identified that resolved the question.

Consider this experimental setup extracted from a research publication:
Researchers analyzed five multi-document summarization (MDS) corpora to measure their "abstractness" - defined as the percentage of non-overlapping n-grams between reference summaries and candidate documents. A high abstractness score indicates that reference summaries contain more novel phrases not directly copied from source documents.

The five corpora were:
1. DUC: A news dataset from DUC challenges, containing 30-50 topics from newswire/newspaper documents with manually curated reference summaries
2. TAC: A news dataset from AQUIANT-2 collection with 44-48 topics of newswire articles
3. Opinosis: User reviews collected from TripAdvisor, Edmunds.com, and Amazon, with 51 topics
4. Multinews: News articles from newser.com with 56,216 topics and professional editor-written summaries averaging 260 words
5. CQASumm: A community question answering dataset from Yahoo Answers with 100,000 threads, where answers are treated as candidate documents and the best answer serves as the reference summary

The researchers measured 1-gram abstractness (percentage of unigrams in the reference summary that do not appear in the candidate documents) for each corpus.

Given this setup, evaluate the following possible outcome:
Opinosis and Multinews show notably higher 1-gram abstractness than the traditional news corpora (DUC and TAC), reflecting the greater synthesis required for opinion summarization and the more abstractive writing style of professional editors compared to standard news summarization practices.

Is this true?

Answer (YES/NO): NO